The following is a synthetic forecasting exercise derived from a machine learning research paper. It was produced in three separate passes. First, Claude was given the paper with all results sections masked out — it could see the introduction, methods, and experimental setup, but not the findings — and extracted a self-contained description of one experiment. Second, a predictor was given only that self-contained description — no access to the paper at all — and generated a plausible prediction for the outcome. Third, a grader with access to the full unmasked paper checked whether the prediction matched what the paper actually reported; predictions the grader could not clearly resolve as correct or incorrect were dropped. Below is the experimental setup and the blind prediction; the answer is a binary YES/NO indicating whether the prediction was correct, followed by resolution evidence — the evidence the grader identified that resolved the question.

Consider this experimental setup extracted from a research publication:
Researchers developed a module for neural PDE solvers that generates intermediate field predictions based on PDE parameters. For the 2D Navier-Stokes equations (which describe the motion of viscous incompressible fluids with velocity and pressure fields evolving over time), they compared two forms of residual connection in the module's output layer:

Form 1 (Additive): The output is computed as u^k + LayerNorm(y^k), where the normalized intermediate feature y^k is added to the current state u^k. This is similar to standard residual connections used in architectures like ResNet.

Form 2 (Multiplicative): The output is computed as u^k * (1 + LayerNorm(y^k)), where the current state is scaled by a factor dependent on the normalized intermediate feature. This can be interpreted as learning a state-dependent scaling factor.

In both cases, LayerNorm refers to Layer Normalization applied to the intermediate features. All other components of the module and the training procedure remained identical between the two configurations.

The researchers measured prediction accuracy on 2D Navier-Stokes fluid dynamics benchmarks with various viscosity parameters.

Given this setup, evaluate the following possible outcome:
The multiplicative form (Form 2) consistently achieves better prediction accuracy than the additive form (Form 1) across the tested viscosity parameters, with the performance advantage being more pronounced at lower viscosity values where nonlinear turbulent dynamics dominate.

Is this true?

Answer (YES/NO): NO